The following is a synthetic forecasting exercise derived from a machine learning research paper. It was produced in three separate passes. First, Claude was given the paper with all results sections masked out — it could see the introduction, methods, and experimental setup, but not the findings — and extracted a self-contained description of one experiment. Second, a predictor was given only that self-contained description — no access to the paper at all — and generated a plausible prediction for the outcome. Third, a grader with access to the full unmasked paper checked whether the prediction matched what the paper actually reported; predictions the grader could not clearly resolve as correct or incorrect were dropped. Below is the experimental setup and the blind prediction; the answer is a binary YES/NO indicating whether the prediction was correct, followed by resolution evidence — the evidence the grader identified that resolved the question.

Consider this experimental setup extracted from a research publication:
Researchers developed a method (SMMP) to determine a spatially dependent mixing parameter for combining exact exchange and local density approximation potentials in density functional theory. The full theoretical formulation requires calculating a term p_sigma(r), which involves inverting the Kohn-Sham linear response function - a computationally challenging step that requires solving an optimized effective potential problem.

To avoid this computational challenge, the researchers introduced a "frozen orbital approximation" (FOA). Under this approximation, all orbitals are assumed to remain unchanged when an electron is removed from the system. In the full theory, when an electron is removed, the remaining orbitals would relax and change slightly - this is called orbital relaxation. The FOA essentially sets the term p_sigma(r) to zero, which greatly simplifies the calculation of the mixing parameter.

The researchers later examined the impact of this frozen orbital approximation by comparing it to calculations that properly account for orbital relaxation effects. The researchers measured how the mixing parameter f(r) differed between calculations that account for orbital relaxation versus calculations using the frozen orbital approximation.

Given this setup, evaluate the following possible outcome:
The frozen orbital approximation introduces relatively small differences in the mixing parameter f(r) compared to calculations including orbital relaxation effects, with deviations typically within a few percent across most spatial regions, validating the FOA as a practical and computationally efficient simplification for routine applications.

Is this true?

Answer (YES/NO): NO